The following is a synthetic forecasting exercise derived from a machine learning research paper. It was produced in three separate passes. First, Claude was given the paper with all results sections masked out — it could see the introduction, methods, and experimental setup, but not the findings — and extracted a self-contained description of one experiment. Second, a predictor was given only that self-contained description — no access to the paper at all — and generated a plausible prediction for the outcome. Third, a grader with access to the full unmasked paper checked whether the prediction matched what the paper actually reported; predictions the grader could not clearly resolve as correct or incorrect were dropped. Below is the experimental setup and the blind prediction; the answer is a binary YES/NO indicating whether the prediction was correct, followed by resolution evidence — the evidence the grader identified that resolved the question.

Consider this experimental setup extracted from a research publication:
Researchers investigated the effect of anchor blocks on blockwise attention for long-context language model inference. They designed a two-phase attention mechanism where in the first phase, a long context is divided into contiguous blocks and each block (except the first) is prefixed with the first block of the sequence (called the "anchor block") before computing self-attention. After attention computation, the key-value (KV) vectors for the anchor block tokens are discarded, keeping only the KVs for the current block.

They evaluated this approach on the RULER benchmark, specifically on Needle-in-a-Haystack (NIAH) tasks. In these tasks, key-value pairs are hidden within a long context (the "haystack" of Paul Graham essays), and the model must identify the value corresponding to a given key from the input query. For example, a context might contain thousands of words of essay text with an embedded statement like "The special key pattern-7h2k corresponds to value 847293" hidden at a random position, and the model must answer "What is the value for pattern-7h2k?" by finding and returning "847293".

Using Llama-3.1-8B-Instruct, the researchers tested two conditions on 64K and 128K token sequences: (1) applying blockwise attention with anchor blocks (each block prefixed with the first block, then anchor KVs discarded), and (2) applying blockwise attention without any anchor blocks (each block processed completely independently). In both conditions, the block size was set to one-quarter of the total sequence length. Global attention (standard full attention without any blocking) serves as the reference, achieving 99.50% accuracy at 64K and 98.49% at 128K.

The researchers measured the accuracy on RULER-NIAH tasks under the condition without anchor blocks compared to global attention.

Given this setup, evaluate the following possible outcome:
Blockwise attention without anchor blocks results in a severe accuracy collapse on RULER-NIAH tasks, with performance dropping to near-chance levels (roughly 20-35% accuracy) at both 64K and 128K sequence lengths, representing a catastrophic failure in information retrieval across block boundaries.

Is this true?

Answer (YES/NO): NO